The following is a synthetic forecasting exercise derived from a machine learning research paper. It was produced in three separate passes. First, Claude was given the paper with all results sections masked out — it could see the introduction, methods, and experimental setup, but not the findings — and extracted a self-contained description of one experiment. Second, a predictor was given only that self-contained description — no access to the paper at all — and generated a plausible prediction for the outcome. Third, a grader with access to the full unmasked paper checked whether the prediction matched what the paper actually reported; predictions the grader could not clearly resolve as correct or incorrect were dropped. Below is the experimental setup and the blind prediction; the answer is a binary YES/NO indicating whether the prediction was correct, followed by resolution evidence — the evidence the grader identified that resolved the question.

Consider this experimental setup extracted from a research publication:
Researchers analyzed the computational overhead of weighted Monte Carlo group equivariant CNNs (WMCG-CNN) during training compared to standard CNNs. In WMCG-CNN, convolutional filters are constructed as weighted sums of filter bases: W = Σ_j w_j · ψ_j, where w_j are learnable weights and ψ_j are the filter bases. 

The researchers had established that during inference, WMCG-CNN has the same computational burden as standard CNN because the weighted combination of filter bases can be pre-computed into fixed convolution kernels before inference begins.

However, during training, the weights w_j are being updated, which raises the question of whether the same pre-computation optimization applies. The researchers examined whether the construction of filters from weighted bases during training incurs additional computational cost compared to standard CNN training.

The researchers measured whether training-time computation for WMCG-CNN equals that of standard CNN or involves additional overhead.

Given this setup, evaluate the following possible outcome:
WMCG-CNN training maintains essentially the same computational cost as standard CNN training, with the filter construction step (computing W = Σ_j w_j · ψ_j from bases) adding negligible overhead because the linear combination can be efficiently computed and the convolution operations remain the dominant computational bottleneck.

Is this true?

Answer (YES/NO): YES